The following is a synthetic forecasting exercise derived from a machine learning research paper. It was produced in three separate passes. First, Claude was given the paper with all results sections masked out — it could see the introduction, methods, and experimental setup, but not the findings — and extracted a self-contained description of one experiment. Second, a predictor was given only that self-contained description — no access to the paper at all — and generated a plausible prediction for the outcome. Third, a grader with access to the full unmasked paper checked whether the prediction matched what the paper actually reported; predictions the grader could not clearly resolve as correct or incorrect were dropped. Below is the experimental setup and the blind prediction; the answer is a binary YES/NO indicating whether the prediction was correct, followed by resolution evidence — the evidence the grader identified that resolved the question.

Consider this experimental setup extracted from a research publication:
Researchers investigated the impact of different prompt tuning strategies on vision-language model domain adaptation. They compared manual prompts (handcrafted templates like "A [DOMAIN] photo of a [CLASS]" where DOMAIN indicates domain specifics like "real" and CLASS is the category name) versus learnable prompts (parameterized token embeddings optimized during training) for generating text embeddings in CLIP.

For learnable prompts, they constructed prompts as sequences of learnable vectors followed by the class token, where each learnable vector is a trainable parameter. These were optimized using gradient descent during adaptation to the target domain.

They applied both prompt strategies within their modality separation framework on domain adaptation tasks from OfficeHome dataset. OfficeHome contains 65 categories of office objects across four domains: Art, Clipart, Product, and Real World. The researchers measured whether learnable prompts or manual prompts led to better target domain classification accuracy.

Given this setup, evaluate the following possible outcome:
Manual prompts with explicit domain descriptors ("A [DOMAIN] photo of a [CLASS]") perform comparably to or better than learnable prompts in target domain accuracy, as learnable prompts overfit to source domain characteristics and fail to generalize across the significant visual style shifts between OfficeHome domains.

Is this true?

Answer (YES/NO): YES